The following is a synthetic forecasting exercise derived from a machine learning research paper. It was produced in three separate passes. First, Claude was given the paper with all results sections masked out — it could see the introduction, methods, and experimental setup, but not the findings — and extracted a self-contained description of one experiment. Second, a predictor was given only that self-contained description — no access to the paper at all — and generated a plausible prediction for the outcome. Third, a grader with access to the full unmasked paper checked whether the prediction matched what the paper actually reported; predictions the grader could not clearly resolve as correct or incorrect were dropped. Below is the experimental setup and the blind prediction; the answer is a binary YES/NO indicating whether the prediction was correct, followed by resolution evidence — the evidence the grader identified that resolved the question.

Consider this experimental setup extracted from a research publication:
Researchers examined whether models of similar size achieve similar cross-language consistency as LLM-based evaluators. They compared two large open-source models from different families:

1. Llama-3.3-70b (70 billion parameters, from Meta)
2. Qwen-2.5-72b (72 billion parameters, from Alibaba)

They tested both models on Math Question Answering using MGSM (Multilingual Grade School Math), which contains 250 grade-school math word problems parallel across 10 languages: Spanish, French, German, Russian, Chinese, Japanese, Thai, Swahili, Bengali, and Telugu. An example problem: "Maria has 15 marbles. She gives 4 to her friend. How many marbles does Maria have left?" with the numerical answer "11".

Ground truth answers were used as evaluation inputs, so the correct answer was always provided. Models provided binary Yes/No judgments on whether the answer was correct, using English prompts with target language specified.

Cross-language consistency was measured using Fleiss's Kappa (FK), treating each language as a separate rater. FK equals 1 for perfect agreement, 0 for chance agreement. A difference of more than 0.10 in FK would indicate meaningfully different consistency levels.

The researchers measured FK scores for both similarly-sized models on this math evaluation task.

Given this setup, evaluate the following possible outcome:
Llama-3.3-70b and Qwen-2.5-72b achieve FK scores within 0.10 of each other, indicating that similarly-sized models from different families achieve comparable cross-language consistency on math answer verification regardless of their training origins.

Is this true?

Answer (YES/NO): NO